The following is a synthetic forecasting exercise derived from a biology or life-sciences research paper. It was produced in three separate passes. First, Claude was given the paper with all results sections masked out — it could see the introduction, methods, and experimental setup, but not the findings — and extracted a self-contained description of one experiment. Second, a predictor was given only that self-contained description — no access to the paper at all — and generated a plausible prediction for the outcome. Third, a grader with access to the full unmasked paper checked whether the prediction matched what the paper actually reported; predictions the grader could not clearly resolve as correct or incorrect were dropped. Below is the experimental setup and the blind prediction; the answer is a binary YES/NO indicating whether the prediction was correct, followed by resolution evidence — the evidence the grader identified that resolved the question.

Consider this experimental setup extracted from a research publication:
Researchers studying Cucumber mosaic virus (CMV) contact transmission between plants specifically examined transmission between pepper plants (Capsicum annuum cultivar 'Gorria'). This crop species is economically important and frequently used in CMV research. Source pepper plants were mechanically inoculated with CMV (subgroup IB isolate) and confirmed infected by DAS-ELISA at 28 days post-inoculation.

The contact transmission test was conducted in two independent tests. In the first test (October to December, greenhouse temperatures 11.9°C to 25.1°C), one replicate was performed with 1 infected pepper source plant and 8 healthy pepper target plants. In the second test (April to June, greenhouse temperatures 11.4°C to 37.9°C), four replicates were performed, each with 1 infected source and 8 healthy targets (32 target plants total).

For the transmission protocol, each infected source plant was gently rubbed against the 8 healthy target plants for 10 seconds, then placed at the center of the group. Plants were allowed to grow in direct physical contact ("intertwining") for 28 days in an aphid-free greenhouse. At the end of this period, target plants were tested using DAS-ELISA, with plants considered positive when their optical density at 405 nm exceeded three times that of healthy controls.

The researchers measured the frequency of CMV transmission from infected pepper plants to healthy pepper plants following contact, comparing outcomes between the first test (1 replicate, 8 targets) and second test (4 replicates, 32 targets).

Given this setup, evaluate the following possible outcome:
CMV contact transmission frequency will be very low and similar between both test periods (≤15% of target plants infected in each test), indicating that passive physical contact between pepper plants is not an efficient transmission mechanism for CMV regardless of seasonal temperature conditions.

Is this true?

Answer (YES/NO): NO